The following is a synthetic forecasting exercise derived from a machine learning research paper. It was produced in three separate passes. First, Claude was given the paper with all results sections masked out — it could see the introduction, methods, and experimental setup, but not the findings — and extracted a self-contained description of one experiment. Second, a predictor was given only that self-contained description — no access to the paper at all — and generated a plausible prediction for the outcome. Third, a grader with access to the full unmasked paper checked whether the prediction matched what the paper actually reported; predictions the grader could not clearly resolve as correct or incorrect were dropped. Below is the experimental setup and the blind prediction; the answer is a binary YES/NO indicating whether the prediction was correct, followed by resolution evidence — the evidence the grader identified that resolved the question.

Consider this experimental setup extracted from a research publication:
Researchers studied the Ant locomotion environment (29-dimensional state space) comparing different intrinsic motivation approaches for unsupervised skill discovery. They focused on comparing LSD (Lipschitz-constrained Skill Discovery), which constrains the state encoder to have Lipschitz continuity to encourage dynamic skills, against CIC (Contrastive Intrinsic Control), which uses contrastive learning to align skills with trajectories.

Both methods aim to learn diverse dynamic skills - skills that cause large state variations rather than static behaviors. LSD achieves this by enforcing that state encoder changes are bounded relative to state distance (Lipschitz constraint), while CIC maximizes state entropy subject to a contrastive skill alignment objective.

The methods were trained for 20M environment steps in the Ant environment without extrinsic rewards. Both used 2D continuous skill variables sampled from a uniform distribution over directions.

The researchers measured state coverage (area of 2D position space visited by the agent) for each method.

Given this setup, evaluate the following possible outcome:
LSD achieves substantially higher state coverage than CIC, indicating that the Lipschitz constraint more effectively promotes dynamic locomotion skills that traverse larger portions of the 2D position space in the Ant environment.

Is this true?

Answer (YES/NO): NO